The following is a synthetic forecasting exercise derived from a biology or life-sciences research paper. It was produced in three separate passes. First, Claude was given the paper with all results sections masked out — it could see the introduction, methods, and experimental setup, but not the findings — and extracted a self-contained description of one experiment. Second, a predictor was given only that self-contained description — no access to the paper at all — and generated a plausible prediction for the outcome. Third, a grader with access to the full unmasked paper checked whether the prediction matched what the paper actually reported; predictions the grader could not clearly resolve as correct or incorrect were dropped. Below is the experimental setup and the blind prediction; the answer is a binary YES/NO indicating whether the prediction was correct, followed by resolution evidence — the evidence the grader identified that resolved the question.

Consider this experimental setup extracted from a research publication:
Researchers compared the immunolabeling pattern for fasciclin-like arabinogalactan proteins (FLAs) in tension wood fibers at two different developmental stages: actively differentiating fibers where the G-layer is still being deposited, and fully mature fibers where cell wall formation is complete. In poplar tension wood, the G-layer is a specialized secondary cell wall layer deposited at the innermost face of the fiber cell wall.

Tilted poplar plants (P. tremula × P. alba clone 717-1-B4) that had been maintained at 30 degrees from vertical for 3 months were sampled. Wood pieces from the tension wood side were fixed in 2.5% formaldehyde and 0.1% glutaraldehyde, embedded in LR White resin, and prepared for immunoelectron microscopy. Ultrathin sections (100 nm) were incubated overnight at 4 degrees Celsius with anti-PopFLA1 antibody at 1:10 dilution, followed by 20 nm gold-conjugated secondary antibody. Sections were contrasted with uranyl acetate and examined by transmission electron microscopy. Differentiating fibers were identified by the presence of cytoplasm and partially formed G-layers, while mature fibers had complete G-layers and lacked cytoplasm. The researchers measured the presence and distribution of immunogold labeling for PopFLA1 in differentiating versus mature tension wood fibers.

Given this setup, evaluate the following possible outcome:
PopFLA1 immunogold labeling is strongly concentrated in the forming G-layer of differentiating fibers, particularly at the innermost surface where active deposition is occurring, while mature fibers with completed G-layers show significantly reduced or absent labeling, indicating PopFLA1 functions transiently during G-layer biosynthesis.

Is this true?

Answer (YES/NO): NO